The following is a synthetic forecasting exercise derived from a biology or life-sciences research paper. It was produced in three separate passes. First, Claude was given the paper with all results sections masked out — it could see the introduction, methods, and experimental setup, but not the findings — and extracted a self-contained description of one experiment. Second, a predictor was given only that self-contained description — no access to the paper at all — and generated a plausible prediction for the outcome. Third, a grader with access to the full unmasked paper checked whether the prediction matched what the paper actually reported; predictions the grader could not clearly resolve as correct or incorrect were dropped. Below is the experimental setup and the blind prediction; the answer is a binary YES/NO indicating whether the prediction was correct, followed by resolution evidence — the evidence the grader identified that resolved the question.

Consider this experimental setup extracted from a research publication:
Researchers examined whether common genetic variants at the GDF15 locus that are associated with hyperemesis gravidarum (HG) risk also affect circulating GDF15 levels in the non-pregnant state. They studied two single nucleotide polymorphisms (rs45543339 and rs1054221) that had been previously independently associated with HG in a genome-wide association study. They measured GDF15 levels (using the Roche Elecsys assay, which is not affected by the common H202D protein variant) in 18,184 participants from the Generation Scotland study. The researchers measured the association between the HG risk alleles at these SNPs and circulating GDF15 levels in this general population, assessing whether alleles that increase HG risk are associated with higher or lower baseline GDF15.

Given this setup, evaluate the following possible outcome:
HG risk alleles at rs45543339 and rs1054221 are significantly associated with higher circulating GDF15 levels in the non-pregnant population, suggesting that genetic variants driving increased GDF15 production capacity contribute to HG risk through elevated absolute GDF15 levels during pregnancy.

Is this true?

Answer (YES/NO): NO